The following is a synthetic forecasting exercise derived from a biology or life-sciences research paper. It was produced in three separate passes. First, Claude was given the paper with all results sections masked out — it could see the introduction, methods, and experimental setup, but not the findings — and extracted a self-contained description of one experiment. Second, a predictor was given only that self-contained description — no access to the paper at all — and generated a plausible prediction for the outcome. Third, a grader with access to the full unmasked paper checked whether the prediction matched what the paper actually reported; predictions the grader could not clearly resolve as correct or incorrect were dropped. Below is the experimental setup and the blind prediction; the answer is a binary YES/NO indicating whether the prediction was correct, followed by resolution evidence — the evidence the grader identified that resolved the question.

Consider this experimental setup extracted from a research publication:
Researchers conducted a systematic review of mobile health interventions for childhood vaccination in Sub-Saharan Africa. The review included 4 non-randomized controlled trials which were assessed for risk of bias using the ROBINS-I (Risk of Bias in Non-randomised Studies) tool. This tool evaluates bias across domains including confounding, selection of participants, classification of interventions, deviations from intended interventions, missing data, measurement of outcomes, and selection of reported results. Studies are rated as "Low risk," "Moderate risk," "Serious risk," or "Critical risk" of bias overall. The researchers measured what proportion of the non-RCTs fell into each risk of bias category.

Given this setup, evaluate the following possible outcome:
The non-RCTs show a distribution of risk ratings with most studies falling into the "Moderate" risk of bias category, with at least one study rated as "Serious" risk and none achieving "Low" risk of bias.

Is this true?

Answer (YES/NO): NO